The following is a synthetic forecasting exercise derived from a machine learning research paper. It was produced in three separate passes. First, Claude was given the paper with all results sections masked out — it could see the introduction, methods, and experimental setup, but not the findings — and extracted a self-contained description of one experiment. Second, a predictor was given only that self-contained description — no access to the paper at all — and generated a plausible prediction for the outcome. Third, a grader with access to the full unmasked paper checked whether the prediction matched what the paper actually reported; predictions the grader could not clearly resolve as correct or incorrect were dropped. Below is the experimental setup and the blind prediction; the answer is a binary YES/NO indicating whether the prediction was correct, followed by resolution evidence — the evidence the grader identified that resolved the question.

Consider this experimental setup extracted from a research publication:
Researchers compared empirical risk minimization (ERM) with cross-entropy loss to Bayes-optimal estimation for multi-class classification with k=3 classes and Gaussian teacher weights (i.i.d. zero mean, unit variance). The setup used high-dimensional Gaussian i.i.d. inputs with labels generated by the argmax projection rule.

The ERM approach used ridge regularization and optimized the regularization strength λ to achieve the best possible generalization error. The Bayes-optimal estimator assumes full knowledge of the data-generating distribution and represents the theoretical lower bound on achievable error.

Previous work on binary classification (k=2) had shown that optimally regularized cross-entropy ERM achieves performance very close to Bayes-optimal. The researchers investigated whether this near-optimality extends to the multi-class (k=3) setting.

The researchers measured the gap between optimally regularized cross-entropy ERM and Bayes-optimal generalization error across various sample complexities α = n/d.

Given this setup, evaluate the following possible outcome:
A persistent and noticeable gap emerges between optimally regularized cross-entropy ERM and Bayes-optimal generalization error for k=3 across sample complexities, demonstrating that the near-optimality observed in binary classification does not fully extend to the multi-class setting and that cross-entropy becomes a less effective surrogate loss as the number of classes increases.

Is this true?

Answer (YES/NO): NO